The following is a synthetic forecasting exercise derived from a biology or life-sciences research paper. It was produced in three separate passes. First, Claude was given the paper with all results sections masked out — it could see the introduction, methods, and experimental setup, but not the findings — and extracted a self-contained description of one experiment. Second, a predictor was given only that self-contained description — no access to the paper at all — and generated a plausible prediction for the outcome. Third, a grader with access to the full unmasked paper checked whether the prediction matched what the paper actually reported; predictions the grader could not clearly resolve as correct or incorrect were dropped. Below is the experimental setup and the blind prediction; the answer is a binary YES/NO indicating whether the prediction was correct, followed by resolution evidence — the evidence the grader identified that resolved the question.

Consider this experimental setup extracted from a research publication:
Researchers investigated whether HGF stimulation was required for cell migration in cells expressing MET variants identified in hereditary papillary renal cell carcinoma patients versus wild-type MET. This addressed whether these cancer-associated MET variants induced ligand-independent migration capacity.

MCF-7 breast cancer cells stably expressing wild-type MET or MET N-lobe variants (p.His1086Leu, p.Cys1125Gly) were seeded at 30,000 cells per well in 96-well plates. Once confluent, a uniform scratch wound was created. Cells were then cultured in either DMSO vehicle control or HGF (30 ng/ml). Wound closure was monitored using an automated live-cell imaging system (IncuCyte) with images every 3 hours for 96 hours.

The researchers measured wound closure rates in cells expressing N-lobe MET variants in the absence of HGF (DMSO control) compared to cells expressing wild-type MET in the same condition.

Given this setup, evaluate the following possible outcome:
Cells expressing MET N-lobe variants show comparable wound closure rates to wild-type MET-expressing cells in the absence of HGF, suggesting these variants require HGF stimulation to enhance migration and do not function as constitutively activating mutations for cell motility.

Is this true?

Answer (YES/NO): YES